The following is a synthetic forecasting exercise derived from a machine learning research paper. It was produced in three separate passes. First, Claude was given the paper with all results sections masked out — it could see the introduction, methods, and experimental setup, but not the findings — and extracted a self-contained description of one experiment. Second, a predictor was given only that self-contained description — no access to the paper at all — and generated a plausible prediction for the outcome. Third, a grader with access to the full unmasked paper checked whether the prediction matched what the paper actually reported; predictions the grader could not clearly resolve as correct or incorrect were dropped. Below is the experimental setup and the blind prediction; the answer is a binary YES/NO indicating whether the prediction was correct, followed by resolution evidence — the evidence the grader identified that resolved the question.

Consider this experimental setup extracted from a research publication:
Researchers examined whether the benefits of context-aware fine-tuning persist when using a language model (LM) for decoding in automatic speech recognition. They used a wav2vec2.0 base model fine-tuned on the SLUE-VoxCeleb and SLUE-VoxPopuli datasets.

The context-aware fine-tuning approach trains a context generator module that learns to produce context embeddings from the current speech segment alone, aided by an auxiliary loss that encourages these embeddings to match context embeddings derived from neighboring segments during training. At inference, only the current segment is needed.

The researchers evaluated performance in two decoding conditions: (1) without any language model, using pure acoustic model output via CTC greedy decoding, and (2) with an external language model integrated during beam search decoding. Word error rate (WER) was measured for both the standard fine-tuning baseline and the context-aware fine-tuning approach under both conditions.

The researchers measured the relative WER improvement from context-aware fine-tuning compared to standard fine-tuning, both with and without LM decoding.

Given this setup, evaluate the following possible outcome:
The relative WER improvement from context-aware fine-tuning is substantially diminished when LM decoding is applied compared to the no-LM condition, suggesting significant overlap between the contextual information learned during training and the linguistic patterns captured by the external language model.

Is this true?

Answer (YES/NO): YES